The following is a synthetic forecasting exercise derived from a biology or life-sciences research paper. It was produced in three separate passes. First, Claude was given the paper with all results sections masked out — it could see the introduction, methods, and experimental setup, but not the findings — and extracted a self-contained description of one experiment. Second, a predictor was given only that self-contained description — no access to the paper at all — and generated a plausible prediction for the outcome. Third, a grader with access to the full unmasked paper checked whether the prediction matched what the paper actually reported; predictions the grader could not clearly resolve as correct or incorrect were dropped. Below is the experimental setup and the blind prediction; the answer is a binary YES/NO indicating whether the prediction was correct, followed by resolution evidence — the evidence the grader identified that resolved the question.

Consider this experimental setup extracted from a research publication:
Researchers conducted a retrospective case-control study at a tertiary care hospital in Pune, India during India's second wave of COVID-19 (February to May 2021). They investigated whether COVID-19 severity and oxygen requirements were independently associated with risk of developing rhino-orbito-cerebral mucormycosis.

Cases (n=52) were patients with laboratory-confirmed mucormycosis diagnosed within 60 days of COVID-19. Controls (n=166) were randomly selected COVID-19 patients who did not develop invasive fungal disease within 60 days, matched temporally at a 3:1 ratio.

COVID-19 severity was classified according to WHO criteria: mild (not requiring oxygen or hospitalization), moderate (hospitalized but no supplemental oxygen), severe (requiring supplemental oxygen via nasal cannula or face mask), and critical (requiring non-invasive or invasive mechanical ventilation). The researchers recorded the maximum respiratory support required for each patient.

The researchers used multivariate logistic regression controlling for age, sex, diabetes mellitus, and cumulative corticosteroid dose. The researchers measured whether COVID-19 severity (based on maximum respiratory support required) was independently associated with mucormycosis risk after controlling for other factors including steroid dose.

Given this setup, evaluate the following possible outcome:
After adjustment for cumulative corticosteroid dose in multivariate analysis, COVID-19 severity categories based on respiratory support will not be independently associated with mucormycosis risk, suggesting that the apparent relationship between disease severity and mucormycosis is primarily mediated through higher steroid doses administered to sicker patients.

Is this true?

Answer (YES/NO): YES